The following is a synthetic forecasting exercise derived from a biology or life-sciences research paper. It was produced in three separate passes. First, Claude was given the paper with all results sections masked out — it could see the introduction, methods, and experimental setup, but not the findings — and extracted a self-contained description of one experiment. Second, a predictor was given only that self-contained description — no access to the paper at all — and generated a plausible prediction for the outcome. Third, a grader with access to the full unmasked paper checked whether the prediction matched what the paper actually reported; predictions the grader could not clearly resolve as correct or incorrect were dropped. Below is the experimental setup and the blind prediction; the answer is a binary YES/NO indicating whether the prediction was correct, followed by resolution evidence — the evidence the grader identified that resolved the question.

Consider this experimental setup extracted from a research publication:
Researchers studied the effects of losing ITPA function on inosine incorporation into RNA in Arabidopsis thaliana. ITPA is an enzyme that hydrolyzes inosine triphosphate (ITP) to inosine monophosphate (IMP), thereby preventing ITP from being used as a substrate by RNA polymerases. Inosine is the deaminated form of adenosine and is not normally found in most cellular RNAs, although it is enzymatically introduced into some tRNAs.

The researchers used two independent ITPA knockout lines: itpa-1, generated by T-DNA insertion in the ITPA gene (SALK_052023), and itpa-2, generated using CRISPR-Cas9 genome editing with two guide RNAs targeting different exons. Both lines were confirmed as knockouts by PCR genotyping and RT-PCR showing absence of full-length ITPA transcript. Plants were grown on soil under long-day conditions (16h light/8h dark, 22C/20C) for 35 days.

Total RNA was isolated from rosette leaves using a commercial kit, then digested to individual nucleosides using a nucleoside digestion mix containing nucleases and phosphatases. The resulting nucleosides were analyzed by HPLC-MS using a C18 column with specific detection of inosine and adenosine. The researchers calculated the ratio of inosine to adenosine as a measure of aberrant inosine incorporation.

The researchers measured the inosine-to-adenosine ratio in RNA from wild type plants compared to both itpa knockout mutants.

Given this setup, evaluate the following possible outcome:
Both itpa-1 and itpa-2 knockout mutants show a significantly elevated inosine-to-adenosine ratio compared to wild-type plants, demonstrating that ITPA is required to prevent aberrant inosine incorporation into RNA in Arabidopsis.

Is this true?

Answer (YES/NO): YES